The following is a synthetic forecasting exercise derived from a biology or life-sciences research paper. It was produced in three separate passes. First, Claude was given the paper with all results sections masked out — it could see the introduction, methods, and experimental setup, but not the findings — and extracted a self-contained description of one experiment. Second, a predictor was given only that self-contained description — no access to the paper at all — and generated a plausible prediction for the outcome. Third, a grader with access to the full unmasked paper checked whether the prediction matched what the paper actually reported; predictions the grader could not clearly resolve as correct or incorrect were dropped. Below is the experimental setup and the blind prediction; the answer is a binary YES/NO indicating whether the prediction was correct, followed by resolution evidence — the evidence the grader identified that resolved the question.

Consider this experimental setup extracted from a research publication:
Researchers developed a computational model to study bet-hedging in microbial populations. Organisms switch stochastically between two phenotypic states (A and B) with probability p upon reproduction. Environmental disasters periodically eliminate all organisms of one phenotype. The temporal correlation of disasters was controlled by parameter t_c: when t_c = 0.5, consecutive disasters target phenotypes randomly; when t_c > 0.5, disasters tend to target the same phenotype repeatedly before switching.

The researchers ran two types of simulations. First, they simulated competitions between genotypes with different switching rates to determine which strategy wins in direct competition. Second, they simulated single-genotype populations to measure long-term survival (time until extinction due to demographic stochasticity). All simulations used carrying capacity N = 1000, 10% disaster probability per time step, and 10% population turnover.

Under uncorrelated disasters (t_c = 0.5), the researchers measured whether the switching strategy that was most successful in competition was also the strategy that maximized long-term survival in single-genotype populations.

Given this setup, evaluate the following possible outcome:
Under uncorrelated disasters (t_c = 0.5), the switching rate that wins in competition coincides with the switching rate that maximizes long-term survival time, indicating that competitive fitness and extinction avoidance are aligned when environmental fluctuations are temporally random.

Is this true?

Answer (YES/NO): YES